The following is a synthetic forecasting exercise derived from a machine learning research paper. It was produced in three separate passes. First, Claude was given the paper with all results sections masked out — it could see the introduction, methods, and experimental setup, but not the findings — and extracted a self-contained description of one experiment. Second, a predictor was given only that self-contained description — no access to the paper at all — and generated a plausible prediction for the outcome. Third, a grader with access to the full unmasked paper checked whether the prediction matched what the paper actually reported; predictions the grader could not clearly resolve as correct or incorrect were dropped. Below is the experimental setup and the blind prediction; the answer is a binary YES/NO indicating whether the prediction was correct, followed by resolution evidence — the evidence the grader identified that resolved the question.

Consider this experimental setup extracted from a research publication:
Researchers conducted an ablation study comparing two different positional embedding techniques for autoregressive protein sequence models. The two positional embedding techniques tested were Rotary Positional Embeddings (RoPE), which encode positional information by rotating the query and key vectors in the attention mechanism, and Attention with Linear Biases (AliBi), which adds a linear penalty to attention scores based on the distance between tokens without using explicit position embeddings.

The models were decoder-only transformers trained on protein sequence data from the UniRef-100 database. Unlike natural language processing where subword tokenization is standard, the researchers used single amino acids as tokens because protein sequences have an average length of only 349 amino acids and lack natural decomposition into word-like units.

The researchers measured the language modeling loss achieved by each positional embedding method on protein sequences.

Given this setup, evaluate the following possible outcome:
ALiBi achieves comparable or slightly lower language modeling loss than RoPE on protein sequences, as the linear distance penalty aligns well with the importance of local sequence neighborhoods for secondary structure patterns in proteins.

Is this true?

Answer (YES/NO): NO